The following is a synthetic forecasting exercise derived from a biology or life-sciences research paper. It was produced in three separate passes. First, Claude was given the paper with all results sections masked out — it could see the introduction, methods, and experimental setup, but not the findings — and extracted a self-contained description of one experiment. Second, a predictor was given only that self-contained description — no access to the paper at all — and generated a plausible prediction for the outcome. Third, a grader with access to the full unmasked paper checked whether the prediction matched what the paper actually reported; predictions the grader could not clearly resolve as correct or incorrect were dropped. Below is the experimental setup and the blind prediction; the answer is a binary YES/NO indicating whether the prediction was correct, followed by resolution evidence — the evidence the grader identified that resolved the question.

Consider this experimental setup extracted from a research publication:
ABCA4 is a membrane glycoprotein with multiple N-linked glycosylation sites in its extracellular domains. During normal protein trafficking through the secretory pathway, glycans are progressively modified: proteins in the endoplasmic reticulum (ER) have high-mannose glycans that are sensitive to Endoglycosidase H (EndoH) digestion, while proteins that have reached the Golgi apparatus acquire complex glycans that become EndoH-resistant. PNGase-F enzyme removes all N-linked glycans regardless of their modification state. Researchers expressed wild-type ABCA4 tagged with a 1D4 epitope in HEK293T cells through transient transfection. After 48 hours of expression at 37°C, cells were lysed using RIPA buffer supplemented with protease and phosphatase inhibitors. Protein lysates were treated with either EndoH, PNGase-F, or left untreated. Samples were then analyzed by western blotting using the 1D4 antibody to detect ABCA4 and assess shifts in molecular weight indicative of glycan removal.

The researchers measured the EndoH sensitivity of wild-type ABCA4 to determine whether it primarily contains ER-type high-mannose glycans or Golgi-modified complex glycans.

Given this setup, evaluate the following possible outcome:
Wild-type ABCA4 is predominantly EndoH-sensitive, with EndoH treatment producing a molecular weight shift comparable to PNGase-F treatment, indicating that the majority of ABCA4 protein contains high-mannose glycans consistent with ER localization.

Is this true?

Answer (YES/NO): YES